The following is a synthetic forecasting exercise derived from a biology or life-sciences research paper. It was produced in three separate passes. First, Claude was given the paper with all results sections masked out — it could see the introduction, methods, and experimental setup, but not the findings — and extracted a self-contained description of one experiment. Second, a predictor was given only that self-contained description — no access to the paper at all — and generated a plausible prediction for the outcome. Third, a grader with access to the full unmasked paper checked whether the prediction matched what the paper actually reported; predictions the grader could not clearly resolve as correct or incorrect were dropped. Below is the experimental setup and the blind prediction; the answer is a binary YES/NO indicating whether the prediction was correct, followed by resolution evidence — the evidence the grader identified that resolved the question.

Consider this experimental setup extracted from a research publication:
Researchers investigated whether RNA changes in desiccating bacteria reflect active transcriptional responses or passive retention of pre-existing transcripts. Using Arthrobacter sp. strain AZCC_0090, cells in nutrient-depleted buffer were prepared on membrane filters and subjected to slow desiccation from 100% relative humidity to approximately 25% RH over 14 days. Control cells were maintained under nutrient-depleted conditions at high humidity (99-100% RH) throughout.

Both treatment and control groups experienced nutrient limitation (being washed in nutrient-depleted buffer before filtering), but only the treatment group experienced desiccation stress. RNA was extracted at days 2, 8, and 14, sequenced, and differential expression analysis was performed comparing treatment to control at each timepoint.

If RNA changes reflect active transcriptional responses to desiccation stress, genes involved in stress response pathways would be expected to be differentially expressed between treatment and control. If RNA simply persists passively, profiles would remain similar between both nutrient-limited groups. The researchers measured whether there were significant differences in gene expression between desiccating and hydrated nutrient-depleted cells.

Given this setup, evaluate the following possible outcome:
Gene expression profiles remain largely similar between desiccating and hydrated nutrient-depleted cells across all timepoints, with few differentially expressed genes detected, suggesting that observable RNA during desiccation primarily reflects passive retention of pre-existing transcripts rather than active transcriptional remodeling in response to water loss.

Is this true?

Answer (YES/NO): NO